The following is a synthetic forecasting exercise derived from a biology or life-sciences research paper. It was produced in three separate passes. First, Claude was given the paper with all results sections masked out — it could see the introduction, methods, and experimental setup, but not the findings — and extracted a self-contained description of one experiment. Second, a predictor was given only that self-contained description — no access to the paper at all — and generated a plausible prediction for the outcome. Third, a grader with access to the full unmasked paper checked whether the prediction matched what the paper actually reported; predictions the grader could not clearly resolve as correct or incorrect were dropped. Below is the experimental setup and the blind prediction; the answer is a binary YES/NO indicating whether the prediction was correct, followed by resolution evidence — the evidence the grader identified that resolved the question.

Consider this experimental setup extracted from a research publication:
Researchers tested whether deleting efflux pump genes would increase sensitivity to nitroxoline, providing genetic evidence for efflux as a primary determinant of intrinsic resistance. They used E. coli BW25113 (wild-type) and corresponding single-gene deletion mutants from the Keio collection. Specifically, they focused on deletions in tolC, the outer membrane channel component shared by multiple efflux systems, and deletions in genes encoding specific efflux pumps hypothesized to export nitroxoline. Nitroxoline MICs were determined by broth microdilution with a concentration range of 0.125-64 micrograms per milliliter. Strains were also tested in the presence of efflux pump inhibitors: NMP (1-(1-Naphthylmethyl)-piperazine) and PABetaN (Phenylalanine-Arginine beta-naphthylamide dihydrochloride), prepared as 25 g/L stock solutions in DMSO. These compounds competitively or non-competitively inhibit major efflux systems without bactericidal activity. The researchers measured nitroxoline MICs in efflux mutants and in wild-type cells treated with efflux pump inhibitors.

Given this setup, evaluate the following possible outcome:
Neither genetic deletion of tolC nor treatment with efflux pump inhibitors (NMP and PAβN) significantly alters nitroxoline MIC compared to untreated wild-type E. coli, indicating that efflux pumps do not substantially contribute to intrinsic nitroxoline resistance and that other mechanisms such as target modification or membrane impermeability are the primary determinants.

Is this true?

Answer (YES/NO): NO